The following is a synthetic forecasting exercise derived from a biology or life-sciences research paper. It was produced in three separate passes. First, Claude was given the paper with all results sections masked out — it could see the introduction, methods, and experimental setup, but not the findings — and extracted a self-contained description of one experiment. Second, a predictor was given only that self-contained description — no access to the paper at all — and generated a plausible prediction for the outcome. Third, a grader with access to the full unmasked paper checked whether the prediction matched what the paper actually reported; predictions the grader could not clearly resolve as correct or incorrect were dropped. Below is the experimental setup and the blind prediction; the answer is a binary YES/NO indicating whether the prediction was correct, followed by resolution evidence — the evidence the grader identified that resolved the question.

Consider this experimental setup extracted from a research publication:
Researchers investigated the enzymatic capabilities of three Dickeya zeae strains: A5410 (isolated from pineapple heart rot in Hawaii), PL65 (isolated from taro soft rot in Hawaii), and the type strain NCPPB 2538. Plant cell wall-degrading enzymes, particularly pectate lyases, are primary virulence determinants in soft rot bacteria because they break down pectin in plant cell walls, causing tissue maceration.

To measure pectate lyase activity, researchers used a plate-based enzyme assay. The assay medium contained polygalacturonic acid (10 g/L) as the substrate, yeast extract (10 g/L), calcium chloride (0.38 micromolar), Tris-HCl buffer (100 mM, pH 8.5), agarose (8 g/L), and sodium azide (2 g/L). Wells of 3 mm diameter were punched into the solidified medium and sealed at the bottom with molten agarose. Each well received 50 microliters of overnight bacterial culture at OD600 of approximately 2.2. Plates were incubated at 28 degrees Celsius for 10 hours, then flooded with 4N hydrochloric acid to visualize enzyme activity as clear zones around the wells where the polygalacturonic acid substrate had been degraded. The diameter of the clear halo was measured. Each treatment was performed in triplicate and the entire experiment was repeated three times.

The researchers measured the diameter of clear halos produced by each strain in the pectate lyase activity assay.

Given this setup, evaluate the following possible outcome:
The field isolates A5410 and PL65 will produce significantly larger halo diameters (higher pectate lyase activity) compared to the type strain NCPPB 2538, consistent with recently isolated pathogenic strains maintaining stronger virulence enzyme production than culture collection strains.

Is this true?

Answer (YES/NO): NO